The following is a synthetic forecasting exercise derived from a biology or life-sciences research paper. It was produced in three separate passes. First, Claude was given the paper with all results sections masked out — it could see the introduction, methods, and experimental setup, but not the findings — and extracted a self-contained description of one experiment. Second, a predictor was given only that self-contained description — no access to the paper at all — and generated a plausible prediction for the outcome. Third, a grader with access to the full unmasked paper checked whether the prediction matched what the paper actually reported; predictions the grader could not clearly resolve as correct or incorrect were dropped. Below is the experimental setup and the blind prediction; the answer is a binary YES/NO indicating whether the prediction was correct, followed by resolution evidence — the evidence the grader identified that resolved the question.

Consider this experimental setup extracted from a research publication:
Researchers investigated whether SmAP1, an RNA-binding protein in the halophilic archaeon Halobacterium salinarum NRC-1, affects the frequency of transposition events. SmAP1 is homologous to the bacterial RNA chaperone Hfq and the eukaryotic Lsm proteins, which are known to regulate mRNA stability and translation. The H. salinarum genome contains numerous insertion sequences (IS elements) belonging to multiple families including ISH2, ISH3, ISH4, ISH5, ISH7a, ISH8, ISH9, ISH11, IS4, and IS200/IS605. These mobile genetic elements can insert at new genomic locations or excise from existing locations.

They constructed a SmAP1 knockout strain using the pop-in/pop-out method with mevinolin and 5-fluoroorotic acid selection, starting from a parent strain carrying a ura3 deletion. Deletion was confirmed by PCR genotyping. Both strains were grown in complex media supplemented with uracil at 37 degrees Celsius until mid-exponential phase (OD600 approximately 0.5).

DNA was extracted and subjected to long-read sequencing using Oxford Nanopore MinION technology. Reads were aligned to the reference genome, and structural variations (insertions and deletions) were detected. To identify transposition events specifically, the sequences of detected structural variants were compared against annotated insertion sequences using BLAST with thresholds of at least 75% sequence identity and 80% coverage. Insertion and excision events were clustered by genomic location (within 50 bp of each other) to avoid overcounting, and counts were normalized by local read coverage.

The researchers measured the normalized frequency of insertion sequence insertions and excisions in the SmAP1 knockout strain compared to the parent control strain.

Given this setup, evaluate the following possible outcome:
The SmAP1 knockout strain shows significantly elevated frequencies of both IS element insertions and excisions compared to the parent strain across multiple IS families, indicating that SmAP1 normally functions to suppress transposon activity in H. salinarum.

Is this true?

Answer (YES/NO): NO